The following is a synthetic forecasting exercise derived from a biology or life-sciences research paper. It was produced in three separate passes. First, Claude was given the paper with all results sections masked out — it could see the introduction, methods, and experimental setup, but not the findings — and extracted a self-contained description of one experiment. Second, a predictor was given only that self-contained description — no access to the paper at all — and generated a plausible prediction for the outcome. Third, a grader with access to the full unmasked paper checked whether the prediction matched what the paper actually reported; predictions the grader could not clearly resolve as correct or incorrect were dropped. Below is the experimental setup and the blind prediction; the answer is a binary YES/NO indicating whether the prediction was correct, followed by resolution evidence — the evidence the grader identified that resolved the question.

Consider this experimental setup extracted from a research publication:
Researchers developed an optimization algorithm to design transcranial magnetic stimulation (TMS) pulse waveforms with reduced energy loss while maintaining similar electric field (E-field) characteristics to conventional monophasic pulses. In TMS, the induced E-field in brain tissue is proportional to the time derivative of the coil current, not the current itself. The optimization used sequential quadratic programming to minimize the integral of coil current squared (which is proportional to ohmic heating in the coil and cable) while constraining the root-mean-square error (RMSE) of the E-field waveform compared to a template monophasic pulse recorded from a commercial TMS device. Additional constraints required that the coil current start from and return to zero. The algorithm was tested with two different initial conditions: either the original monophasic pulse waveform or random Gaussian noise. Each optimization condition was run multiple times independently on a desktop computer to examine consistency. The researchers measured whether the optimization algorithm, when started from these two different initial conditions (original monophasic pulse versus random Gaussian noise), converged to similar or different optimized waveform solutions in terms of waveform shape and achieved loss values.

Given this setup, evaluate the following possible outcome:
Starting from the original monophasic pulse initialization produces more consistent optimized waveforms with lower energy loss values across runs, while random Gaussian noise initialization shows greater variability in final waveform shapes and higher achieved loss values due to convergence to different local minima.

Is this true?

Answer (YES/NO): NO